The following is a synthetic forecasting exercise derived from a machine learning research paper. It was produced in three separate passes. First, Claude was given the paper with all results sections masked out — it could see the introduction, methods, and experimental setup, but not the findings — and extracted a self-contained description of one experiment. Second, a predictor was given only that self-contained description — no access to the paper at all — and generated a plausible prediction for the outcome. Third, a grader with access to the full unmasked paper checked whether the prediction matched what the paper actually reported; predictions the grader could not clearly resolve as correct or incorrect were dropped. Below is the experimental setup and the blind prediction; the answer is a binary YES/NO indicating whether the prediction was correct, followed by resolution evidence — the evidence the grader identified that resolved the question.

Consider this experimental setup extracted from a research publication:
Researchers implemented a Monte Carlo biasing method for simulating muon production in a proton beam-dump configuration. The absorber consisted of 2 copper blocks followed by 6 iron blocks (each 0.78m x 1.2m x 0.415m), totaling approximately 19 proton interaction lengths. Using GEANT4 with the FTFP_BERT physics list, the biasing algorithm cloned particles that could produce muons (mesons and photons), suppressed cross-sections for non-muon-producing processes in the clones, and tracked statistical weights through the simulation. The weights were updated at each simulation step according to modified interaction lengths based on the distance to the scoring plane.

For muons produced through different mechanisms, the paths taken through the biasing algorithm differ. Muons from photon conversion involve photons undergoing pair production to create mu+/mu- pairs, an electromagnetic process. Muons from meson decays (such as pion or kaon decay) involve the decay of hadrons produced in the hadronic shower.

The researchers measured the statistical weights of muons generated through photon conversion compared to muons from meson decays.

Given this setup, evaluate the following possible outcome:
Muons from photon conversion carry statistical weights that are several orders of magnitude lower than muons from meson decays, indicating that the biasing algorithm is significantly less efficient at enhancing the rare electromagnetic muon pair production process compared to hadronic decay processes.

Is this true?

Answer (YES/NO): YES